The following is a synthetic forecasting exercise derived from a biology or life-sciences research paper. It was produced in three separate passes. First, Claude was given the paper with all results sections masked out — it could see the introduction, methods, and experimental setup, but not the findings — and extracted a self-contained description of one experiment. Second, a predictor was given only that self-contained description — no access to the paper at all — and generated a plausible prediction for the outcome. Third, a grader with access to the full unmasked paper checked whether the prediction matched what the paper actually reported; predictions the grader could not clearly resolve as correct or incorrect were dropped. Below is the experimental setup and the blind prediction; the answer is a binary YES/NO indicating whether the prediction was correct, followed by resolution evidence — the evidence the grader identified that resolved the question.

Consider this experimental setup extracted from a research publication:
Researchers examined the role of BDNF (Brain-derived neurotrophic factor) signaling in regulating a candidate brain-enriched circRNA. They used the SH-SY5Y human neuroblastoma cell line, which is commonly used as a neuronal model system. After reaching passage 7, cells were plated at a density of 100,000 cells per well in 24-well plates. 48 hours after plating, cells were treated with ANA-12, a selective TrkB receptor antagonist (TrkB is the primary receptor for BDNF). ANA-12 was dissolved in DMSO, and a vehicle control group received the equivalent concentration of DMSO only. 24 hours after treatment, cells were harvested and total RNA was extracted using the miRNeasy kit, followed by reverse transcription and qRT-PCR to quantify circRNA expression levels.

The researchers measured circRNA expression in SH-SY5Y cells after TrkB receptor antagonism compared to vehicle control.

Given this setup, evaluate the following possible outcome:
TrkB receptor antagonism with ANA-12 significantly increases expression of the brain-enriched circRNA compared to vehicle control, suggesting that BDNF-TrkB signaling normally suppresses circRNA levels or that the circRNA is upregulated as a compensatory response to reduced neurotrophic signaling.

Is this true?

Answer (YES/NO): NO